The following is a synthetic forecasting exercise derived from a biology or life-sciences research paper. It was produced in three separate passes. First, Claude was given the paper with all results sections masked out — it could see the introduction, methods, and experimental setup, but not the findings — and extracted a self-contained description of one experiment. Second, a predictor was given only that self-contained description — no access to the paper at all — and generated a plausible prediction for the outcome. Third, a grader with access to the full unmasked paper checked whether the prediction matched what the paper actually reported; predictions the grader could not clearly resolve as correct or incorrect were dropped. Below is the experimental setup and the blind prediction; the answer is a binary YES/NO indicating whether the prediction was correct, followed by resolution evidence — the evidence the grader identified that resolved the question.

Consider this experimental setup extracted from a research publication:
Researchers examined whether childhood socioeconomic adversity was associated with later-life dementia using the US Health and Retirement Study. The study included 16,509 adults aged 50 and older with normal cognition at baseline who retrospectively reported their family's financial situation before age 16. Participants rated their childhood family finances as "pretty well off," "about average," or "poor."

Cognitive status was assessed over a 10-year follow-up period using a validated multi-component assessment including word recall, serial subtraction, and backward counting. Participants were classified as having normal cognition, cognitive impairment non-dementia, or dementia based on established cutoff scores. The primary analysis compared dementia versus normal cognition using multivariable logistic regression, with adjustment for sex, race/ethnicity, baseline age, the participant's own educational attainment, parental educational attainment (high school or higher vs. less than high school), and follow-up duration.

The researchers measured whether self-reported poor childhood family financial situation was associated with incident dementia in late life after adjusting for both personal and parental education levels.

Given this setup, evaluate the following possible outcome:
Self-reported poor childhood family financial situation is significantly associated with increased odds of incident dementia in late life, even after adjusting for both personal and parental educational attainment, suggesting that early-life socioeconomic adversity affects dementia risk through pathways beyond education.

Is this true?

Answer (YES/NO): NO